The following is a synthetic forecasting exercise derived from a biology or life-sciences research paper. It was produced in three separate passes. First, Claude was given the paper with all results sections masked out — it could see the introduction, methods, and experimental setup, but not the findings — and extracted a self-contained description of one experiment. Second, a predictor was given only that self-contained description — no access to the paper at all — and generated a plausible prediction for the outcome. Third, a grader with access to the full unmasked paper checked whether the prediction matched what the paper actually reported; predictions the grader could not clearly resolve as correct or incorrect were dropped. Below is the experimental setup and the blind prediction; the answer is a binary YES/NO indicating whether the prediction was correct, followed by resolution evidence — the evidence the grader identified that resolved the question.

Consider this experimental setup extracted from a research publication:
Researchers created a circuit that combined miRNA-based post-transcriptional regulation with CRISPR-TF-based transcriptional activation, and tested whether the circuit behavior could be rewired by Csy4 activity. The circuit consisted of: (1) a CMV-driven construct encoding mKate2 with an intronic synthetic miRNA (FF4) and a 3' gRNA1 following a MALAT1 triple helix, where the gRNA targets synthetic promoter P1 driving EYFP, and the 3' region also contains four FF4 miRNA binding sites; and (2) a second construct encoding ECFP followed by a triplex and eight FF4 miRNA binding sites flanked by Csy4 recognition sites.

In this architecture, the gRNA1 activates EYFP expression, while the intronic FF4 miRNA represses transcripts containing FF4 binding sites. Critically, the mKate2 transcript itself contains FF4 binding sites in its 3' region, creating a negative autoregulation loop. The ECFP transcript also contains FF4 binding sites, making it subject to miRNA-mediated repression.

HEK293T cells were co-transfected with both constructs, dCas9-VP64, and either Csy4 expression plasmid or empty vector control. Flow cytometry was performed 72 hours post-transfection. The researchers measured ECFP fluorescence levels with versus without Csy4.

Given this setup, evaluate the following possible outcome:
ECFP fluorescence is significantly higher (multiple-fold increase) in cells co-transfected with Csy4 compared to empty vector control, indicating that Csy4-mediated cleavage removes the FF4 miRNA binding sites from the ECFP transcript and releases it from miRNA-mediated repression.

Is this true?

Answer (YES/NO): YES